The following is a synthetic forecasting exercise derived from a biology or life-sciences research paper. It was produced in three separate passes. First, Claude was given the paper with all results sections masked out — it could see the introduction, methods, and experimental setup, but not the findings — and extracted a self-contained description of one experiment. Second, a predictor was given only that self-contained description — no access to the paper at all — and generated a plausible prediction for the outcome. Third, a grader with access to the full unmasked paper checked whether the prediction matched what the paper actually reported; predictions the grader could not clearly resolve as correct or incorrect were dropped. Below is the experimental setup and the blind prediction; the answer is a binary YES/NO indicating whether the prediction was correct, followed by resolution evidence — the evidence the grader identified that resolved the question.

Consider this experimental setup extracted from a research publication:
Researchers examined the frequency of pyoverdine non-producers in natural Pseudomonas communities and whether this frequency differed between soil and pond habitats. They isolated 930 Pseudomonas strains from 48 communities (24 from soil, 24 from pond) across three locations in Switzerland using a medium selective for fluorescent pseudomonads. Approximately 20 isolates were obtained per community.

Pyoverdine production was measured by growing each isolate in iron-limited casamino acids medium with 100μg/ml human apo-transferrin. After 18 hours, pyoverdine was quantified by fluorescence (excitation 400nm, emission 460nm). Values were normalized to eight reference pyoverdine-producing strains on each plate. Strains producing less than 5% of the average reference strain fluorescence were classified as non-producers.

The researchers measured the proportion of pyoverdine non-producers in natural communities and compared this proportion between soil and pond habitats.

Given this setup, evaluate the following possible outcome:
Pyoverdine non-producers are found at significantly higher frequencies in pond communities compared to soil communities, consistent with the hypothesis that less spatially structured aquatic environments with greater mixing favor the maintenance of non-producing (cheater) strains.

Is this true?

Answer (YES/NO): NO